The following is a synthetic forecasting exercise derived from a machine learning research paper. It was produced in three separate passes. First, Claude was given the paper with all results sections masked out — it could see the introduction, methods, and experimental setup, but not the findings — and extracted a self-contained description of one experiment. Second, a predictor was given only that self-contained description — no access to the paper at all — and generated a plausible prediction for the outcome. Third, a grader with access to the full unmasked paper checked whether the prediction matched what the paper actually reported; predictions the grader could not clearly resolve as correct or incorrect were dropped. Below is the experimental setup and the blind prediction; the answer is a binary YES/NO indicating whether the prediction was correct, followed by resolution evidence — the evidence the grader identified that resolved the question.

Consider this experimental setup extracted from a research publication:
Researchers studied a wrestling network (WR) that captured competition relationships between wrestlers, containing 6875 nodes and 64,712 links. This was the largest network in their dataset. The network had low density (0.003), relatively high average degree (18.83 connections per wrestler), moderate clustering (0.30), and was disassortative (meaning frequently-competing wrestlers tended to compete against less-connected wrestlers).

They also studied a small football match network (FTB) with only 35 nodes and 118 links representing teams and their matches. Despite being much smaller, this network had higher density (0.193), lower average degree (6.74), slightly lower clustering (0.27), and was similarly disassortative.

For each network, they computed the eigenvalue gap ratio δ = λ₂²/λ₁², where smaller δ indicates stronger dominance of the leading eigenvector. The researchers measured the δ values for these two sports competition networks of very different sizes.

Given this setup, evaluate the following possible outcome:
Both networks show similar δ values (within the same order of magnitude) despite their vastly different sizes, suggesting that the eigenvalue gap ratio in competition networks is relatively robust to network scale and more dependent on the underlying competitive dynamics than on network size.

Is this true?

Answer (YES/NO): YES